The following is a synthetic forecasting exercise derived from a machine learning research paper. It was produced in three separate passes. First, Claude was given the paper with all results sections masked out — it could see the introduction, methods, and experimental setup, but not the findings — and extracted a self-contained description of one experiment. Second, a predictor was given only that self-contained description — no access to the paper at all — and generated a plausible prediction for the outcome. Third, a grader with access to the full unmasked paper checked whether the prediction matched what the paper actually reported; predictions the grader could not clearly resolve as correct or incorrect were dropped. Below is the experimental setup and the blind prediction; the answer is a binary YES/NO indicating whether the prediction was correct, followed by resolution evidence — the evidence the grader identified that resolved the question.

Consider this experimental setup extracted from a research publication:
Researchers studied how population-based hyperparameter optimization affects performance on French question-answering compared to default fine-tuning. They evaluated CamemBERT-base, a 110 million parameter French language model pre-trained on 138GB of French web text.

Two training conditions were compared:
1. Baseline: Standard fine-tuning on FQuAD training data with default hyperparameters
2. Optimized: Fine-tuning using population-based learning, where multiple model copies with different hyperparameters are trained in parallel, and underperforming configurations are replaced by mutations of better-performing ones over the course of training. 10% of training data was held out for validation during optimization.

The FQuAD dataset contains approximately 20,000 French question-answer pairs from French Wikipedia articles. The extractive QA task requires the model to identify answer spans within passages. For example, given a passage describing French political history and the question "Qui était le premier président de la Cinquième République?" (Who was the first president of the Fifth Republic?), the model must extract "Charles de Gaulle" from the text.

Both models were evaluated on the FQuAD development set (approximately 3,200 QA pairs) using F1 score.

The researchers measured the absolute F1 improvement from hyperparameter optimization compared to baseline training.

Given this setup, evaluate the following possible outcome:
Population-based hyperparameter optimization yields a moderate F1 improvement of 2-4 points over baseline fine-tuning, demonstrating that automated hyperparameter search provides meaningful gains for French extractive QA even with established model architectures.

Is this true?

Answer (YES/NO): NO